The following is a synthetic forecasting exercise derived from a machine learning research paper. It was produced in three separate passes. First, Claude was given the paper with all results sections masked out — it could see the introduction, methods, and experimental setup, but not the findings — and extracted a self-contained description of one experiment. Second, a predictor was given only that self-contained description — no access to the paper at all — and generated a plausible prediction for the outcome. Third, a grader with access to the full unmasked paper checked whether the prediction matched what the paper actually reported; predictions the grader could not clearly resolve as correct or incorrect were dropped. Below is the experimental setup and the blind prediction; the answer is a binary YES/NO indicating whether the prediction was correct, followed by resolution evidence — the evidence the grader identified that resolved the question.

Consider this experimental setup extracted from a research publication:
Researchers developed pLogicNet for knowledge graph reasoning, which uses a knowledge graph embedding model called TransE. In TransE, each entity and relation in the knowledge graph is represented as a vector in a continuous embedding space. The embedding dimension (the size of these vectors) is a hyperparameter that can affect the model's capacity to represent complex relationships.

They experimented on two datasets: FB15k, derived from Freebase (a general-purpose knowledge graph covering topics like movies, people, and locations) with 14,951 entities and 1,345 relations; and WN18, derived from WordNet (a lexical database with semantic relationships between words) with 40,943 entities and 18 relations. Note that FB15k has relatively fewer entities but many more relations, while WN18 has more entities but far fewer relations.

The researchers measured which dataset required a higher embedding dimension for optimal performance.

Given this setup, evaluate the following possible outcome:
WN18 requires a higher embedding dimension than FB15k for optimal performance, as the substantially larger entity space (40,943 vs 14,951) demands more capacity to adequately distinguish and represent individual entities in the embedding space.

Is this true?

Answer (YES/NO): NO